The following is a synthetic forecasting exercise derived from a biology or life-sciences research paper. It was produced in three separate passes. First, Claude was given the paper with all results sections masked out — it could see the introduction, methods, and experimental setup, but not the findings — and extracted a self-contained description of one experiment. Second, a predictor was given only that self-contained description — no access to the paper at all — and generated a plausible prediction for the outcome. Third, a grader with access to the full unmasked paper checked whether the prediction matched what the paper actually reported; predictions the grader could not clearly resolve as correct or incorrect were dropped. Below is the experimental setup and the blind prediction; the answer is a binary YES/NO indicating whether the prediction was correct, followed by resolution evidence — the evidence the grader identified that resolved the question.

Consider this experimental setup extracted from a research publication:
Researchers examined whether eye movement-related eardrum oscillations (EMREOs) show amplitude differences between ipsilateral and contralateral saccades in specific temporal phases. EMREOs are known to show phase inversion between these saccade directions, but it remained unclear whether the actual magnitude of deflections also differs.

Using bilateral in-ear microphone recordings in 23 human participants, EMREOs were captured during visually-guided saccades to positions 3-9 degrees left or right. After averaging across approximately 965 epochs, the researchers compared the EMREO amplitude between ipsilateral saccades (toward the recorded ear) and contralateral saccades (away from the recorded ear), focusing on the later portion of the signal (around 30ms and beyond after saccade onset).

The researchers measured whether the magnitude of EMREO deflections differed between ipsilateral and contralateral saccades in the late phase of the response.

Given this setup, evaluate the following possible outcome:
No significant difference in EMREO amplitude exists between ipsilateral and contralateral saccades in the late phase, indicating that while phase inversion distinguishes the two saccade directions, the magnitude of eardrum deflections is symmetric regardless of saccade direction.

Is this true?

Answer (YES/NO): NO